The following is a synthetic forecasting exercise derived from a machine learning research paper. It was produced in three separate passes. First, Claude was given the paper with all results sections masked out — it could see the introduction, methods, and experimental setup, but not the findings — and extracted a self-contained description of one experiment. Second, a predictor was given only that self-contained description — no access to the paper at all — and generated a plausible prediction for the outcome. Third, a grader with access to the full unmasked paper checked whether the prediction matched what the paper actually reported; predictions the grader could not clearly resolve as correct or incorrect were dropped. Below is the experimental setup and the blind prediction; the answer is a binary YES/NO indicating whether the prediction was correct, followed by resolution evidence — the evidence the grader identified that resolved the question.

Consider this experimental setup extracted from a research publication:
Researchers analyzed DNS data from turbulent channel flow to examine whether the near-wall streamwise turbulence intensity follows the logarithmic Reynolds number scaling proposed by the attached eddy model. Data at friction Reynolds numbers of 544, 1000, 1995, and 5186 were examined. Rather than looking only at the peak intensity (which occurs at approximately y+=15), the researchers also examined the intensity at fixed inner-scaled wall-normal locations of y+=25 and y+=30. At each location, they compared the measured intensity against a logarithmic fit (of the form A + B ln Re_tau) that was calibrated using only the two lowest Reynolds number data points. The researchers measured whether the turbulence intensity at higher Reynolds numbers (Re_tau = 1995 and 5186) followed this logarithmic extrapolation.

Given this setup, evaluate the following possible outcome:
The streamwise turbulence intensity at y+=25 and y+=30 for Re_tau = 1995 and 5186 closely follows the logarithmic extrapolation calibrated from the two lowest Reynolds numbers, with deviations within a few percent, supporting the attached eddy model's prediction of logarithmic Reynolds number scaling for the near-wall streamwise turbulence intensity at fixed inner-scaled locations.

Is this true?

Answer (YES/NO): NO